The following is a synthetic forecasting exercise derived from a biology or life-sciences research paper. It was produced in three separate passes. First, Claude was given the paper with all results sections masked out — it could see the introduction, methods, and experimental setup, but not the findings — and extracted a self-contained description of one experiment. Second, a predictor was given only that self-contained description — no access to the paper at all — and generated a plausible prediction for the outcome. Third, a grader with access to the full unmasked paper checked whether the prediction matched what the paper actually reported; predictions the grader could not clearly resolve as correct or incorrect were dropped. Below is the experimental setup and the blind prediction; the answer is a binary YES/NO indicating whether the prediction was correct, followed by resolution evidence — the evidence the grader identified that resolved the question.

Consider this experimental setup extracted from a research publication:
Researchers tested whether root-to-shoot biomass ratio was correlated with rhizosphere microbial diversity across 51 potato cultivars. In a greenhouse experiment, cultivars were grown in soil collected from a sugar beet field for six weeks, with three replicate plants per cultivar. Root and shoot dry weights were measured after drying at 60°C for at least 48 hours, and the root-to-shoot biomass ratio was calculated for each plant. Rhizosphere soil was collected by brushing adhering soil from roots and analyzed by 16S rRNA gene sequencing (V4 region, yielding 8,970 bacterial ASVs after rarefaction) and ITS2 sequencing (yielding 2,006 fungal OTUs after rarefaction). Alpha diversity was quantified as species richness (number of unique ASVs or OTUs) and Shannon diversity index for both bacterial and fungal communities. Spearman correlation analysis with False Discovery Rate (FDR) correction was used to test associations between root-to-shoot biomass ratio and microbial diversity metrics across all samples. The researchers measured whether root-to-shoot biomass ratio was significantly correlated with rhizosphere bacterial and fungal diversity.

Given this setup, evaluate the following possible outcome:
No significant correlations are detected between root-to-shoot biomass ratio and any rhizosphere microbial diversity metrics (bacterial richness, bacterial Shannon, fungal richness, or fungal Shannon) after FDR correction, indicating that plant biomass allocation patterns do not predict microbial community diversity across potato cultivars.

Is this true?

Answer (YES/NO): NO